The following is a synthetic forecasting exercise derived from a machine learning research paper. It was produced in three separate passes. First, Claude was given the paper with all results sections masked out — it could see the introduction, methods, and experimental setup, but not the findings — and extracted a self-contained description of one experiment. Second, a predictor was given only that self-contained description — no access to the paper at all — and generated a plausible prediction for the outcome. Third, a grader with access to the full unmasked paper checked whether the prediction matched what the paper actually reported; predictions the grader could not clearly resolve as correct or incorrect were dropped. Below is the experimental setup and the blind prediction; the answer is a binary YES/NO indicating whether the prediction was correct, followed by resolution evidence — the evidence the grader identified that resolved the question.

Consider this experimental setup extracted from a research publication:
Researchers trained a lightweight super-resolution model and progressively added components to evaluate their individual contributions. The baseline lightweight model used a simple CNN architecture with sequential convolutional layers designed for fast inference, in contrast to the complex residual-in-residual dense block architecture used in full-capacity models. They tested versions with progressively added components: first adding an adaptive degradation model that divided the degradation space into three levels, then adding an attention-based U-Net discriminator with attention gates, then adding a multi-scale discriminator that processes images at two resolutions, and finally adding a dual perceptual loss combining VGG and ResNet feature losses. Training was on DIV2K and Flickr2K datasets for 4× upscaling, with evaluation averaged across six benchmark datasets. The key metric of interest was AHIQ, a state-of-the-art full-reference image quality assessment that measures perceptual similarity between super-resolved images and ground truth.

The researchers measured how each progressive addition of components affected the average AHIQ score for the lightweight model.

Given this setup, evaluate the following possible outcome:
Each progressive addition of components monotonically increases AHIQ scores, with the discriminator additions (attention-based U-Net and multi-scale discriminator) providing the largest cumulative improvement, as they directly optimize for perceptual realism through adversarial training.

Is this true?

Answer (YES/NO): NO